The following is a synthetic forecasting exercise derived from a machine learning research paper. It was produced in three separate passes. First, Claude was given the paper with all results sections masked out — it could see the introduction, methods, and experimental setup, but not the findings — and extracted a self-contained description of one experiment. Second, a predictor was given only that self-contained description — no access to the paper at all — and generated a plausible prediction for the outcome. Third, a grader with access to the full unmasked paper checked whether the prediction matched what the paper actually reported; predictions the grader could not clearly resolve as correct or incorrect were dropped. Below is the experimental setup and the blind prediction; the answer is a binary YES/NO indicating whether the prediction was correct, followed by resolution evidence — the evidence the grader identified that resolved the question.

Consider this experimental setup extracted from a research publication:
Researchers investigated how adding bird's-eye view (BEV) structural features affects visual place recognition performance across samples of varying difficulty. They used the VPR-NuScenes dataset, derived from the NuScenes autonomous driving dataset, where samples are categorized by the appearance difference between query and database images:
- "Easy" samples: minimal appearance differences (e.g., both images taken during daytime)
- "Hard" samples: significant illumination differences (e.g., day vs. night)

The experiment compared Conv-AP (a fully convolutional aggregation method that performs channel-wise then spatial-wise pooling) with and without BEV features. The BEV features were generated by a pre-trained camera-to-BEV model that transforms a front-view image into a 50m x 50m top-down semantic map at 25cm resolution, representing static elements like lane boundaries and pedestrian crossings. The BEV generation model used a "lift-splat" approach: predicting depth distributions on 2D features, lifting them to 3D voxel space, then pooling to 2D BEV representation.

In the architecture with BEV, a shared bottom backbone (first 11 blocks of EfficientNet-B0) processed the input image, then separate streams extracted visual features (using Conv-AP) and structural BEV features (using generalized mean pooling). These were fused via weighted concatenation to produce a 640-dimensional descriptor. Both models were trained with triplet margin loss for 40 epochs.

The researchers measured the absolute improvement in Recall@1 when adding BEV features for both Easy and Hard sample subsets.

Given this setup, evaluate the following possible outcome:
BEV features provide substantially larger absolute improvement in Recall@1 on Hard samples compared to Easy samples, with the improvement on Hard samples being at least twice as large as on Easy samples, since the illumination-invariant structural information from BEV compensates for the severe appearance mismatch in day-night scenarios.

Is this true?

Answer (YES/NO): YES